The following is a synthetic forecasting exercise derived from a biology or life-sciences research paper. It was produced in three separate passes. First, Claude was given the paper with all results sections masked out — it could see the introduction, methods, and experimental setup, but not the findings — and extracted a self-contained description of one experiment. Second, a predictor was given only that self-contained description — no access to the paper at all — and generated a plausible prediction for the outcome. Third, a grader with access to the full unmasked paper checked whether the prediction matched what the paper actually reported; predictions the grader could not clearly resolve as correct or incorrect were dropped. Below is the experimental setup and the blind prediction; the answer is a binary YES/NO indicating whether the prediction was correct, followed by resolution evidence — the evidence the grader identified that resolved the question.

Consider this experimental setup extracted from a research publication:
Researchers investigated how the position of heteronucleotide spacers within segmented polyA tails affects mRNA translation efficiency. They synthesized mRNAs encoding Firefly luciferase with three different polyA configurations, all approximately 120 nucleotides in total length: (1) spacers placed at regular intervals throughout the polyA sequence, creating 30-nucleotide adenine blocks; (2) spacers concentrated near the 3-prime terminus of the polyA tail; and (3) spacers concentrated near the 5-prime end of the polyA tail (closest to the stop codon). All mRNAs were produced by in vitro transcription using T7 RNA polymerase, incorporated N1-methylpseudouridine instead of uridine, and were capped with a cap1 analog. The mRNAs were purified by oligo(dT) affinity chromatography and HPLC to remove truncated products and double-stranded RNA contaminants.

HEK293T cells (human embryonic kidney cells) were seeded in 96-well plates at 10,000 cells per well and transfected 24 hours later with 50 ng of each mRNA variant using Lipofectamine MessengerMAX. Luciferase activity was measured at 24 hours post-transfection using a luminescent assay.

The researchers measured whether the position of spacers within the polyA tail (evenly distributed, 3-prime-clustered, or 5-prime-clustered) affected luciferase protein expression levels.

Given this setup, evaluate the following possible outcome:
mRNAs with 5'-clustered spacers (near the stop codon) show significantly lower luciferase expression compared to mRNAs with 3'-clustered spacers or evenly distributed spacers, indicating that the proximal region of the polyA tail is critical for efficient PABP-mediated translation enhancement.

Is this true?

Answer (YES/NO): NO